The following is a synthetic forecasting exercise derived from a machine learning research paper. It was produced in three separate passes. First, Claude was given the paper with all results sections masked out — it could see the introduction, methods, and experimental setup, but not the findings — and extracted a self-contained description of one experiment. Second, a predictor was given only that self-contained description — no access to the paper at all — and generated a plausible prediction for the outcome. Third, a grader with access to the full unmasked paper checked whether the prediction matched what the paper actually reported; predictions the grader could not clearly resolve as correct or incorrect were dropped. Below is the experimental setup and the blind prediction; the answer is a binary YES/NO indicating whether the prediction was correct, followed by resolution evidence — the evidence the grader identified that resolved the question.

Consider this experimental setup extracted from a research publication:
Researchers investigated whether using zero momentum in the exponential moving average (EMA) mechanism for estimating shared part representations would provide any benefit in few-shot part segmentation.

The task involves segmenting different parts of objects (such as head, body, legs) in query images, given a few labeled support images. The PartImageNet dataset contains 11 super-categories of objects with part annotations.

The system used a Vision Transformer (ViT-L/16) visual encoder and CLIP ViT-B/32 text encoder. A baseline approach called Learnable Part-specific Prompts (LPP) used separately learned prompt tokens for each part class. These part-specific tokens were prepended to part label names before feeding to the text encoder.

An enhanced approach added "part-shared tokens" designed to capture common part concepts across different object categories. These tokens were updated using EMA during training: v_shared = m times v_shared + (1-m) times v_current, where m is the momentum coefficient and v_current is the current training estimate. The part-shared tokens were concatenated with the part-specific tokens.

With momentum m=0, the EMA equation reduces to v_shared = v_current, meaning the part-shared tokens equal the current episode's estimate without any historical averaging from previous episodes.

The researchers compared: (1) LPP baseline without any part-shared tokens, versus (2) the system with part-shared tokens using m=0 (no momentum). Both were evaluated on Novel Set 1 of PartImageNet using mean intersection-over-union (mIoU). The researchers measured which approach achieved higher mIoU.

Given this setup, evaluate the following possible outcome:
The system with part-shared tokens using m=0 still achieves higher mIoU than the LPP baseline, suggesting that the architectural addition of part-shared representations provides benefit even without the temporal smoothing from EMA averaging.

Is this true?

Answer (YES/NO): NO